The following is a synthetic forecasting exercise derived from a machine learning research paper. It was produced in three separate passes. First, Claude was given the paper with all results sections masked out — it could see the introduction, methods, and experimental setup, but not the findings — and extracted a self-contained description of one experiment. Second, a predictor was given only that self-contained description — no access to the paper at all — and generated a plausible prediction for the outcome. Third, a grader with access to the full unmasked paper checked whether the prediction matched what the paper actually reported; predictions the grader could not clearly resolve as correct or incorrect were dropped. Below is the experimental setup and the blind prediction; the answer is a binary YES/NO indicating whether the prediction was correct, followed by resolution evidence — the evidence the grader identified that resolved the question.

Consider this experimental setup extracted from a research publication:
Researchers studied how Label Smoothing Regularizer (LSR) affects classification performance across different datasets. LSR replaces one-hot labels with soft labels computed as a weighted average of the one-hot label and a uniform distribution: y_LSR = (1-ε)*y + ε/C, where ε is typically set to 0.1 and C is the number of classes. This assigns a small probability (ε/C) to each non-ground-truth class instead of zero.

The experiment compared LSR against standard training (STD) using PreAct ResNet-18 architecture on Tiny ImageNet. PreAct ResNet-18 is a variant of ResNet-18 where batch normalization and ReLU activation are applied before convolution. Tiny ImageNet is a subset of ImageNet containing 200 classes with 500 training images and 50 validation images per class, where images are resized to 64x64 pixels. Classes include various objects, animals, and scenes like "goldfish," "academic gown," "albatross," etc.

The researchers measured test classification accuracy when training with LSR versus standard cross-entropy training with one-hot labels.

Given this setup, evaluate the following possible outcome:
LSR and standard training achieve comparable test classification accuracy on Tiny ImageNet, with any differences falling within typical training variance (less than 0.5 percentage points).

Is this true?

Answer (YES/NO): NO